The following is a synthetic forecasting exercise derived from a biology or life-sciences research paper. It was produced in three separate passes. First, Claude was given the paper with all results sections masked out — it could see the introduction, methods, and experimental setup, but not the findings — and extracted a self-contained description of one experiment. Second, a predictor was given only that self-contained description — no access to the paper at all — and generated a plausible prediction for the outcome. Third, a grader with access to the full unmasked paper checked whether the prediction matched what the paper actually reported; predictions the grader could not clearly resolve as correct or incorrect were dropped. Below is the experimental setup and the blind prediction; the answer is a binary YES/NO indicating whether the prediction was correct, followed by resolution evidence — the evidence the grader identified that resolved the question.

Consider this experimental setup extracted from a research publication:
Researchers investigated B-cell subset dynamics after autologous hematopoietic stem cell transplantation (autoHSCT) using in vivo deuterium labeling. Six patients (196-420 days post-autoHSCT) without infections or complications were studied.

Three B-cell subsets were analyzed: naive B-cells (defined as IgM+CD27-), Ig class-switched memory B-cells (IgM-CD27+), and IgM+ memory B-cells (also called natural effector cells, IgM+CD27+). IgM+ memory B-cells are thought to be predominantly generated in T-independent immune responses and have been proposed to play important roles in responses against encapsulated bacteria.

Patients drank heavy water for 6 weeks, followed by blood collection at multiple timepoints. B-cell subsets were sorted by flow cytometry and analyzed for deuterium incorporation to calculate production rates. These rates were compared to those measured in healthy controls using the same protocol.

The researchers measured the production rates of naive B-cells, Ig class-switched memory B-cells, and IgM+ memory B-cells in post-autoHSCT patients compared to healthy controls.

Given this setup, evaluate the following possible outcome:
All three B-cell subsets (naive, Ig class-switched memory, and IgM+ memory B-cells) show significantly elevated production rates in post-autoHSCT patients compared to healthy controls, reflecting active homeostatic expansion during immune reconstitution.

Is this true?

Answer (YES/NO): NO